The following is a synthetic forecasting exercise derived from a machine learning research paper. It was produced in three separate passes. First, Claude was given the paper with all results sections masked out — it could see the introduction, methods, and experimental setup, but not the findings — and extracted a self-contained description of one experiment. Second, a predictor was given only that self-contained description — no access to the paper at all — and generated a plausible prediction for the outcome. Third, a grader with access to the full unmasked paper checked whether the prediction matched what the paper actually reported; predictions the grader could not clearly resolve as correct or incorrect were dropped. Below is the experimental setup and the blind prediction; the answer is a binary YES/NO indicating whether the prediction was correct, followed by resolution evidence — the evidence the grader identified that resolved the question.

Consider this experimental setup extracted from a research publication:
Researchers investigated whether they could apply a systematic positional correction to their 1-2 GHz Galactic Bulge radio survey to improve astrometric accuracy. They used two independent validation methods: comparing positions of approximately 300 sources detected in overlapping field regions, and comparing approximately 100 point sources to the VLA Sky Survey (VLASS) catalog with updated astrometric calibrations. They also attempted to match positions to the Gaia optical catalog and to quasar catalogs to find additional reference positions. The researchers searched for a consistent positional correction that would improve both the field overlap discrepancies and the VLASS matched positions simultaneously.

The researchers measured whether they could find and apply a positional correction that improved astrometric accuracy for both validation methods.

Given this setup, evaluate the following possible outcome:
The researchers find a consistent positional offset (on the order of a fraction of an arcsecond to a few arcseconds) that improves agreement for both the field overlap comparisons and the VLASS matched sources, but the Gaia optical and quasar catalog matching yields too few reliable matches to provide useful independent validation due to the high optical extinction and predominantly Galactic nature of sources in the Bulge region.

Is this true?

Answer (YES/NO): NO